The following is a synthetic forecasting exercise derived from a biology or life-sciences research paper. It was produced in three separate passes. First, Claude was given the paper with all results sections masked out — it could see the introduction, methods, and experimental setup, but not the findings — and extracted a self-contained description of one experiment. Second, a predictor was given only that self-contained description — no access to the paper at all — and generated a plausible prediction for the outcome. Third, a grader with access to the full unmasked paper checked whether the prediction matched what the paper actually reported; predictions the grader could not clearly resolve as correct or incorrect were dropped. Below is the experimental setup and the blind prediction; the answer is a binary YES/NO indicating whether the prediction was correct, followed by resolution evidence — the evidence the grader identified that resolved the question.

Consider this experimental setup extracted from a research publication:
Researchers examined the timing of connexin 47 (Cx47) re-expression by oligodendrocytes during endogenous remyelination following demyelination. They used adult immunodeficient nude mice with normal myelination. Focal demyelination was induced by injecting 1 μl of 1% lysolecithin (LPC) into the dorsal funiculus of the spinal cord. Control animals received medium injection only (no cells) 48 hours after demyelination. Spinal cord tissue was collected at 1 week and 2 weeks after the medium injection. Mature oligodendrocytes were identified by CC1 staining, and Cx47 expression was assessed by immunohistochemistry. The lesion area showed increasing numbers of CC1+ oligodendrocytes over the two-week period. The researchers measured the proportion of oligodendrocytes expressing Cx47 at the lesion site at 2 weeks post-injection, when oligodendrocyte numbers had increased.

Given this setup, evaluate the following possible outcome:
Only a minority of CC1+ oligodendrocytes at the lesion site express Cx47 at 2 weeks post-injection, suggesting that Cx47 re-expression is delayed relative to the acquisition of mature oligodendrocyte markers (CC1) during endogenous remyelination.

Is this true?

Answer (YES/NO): YES